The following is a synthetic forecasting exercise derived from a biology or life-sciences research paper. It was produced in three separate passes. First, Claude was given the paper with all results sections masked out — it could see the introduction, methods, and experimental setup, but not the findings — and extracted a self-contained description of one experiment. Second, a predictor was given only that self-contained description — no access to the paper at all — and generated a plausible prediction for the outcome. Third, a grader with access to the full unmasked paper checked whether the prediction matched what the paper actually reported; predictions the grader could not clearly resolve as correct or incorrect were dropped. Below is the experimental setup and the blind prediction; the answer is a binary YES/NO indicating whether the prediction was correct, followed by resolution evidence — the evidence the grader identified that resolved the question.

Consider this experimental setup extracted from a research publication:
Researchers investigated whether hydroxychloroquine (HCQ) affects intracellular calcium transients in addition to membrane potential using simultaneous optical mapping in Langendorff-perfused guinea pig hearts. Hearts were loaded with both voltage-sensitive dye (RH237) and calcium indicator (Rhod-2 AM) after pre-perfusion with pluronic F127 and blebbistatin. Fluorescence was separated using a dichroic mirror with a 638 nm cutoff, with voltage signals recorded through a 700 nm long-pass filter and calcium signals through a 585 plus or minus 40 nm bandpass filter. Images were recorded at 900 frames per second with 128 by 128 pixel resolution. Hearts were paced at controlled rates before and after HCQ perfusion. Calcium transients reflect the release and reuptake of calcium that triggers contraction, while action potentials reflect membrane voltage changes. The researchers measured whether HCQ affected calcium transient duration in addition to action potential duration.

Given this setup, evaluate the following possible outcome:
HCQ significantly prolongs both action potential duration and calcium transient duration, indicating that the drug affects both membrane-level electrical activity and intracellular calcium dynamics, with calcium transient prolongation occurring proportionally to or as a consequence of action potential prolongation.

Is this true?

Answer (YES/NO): YES